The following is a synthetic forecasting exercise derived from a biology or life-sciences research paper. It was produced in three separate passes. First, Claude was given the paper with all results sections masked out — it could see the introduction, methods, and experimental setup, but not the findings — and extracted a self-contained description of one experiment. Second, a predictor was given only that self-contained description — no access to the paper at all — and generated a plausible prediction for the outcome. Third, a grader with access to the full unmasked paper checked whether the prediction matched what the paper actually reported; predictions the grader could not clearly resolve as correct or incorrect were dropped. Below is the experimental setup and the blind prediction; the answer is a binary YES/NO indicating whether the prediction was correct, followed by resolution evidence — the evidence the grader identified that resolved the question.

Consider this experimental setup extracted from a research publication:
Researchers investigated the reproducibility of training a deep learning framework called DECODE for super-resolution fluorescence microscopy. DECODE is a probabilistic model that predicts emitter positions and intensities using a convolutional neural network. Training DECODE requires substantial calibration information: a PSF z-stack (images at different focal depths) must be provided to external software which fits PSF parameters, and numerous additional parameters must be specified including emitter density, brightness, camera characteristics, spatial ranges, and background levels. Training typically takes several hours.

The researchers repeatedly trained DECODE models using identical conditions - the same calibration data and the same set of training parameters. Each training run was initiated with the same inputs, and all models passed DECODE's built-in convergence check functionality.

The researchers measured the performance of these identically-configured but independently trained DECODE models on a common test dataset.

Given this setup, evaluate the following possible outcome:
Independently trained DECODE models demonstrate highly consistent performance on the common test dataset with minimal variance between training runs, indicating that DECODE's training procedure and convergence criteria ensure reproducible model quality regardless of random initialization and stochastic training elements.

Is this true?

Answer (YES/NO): NO